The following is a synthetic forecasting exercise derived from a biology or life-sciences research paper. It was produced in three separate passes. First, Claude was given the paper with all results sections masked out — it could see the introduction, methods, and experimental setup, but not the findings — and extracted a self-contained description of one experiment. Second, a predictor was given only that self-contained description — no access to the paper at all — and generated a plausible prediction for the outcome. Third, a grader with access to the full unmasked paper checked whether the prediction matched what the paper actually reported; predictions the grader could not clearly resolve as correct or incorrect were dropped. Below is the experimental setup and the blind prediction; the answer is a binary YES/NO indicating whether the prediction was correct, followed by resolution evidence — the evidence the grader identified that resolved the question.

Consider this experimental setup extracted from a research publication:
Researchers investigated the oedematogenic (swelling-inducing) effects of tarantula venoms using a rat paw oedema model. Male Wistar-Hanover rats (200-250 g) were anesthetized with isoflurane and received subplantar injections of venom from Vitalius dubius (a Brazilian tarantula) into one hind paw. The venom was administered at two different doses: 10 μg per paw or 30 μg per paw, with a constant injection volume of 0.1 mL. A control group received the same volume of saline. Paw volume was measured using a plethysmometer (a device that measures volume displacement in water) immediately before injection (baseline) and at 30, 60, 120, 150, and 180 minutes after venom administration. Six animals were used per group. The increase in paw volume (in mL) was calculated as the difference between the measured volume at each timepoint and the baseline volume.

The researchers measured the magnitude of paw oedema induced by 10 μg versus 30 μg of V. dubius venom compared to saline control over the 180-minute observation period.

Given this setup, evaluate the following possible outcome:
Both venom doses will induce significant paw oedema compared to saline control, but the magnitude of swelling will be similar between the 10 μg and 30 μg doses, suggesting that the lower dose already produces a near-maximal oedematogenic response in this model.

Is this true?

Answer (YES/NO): NO